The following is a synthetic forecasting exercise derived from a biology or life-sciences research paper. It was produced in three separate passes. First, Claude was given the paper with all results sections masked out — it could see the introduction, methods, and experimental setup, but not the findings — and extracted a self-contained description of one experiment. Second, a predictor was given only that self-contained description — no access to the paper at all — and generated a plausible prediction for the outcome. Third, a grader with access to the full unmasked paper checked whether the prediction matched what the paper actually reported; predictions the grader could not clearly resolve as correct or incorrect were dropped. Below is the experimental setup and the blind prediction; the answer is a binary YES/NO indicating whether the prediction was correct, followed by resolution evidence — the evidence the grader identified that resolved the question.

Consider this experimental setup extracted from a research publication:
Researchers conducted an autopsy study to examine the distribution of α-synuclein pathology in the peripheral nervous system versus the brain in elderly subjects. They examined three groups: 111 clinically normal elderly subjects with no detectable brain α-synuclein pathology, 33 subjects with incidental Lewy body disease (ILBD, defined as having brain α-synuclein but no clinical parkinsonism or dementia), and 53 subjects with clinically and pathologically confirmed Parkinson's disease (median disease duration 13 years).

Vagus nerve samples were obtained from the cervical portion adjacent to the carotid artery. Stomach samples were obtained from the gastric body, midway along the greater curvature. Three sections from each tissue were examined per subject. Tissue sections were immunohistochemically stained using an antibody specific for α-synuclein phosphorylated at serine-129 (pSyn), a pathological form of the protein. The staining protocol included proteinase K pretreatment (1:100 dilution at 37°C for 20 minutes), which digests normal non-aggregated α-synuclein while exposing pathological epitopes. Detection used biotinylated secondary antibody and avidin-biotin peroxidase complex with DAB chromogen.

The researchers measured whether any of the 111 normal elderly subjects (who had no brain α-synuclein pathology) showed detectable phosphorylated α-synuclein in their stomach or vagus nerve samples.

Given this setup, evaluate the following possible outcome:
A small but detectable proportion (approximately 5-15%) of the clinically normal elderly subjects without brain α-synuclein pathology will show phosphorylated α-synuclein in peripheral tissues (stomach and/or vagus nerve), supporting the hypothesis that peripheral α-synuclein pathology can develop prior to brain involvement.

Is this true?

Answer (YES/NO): NO